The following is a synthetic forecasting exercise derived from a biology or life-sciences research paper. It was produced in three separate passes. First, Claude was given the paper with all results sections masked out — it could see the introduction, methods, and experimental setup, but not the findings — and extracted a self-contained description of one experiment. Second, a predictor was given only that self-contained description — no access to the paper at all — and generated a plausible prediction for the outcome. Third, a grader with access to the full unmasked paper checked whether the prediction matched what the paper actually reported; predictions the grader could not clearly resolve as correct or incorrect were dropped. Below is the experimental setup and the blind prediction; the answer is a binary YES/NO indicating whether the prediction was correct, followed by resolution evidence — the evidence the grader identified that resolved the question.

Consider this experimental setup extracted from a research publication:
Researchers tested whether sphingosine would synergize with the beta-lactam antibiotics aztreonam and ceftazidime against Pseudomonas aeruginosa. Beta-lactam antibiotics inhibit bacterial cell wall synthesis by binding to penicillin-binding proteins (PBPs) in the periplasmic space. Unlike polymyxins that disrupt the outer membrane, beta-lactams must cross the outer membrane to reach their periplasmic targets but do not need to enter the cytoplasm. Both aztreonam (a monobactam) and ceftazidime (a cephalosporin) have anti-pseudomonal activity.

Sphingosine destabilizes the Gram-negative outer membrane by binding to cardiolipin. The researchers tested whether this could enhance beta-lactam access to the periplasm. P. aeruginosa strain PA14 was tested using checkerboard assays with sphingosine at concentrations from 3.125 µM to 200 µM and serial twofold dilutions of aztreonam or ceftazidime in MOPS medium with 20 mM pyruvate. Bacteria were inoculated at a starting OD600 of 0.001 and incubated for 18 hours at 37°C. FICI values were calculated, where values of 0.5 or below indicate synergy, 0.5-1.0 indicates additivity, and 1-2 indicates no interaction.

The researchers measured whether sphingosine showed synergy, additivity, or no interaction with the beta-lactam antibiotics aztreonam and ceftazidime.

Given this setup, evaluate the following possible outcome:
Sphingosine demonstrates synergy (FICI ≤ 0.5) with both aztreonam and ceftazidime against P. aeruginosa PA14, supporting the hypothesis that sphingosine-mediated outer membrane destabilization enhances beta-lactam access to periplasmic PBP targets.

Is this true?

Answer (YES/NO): NO